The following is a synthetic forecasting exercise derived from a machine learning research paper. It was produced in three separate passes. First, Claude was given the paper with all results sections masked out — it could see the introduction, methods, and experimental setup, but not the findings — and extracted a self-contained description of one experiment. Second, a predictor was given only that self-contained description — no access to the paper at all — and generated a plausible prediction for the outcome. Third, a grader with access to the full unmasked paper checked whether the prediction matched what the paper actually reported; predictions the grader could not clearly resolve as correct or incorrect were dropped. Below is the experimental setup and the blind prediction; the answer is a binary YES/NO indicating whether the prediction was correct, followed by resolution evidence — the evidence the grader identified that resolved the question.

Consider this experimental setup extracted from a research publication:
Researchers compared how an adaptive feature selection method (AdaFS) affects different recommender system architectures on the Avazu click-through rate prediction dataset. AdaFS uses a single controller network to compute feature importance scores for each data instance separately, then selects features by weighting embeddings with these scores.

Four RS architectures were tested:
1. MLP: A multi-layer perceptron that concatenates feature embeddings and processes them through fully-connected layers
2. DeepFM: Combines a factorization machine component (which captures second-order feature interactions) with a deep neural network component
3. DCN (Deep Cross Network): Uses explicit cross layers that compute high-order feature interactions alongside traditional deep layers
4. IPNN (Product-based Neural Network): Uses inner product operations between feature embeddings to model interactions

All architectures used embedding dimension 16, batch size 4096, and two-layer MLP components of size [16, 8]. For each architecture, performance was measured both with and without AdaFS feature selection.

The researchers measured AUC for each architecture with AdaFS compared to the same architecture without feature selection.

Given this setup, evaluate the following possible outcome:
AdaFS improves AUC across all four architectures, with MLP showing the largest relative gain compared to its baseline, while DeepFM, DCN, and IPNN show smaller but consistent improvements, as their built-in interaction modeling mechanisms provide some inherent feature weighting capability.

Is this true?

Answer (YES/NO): NO